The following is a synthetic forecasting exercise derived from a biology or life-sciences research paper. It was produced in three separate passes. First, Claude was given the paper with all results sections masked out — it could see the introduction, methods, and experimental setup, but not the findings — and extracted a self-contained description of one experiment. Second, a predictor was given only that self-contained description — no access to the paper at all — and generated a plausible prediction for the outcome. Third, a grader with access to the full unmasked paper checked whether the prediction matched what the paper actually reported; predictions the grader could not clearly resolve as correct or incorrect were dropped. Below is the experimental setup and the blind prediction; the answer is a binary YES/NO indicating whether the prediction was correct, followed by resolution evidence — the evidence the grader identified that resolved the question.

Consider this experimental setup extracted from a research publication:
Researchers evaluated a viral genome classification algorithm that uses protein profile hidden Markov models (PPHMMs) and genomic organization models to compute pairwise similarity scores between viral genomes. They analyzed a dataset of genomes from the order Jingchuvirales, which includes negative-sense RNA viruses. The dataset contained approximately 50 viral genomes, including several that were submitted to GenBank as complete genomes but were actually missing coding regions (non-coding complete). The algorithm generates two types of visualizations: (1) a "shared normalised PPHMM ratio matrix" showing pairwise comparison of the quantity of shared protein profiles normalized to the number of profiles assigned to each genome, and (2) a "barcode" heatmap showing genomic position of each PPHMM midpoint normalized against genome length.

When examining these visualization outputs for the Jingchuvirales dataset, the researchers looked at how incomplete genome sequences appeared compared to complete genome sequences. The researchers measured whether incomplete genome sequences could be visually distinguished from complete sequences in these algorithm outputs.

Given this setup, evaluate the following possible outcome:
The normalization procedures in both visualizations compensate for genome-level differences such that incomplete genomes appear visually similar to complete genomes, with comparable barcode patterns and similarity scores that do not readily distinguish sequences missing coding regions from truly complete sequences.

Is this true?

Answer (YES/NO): NO